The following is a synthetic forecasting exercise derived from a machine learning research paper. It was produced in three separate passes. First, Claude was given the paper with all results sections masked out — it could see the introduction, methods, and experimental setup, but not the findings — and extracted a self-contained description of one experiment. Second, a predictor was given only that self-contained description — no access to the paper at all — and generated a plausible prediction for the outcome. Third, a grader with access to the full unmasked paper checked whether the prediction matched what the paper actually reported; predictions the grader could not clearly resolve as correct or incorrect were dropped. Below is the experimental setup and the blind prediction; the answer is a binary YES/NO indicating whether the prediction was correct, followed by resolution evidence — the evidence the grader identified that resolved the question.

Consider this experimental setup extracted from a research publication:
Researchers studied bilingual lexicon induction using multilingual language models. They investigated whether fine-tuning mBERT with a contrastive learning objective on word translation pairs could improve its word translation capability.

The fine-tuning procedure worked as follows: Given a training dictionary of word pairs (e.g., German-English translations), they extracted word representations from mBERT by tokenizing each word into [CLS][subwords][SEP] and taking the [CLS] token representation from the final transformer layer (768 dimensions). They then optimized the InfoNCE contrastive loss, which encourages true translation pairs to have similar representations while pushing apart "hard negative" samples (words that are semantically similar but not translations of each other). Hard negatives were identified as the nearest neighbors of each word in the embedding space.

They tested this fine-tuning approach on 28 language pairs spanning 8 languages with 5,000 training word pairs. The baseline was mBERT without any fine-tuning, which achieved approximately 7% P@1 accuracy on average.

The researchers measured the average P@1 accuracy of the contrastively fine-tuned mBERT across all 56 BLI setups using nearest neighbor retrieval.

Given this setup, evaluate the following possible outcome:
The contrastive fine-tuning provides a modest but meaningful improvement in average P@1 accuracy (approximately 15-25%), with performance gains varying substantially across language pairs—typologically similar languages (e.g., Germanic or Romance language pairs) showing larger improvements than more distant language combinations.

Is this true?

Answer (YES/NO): NO